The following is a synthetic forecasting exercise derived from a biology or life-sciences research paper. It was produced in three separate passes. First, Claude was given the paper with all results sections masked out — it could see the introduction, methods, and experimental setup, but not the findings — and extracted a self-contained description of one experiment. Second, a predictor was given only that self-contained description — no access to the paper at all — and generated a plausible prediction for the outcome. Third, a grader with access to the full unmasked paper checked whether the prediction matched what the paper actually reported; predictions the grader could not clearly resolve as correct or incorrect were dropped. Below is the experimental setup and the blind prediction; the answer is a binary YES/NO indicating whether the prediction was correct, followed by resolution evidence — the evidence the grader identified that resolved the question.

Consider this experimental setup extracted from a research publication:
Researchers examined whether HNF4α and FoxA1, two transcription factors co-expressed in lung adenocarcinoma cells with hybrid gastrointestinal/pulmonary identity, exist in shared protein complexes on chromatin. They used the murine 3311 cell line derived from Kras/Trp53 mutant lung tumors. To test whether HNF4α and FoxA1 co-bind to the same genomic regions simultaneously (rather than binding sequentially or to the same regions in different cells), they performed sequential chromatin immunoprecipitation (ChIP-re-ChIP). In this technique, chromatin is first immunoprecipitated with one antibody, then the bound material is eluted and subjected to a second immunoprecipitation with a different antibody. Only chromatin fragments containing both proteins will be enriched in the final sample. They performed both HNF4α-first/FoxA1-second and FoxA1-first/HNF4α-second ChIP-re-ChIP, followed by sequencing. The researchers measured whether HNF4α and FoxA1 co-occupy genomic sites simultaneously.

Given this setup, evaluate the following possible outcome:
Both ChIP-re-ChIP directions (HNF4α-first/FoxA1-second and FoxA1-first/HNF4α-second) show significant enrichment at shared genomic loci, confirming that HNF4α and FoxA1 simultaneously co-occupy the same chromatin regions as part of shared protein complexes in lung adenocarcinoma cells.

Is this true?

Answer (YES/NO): YES